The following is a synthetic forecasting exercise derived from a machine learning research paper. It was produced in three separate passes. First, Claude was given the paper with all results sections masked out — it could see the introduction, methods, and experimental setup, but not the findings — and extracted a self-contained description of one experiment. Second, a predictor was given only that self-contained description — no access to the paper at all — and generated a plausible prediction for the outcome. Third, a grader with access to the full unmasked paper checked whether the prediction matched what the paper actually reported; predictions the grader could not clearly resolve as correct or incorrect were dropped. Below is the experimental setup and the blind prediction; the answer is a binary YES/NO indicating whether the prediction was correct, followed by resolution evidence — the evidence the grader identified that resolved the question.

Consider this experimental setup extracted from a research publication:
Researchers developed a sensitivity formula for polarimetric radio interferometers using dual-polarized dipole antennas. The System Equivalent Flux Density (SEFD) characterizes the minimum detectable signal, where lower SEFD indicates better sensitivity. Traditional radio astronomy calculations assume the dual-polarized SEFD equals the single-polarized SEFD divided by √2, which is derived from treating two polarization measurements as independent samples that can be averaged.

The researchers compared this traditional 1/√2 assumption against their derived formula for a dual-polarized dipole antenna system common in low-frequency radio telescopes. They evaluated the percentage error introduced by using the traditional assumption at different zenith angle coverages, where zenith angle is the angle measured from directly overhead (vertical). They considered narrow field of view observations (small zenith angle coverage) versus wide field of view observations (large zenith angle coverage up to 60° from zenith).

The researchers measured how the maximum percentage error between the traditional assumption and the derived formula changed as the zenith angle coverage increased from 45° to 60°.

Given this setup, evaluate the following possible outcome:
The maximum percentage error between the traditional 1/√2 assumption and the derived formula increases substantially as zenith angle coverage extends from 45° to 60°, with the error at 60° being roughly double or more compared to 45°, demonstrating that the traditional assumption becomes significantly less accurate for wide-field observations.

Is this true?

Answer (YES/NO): YES